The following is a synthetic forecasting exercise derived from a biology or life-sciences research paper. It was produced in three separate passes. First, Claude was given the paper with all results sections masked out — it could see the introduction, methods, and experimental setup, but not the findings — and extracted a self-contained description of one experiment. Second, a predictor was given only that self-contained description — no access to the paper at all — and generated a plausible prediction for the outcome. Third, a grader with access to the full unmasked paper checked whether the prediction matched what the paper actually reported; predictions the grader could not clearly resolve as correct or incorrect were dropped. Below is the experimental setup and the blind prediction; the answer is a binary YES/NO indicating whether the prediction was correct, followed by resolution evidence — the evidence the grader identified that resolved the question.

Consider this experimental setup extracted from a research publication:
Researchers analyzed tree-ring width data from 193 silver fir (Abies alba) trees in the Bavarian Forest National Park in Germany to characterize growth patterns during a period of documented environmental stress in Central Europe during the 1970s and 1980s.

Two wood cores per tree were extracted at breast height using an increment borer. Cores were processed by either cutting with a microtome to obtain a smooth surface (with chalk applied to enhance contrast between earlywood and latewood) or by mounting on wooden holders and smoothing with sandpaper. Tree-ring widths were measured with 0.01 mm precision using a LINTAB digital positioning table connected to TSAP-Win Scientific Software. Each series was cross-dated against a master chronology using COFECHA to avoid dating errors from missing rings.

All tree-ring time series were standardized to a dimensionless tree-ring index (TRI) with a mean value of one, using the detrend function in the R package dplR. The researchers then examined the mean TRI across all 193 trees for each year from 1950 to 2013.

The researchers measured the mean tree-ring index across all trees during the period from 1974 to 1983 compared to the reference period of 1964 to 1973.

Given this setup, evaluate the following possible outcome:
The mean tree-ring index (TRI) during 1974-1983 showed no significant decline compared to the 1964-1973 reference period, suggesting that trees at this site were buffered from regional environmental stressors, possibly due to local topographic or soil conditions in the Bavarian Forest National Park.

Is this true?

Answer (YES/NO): NO